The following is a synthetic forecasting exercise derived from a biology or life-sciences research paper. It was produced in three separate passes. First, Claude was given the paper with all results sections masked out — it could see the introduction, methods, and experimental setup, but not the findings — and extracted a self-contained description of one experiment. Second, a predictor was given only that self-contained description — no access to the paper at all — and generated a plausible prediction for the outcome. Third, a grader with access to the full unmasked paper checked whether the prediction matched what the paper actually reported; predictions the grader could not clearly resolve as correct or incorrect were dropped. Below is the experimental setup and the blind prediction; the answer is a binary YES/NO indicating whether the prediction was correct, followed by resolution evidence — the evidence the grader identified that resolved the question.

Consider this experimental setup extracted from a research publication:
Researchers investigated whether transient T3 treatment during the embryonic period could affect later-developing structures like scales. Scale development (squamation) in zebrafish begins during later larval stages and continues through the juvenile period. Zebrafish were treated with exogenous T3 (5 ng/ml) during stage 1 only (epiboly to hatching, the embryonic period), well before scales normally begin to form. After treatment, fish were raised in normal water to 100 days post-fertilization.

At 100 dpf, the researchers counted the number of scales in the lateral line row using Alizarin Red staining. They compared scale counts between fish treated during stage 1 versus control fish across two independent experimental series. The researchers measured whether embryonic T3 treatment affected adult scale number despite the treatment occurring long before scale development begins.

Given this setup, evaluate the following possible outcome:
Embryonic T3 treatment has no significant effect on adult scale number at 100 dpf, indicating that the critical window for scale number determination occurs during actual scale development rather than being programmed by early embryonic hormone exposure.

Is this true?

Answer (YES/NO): NO